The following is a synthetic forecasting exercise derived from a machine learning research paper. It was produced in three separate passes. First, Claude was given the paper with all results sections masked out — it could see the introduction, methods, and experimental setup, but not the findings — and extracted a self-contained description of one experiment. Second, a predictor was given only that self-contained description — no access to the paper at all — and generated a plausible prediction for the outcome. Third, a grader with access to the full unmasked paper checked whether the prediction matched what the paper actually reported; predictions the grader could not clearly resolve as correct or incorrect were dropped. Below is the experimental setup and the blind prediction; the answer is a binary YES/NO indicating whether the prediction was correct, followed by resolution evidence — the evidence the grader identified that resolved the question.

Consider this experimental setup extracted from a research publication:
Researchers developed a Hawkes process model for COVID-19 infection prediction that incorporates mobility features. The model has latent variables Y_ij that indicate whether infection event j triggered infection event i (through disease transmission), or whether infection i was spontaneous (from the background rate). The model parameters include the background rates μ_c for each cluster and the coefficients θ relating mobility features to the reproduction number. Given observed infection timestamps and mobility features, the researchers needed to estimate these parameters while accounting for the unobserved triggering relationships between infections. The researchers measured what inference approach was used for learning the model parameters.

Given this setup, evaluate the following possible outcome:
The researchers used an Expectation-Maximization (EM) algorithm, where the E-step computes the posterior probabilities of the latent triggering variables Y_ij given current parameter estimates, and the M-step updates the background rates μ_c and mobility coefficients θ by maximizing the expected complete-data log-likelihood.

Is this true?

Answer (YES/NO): YES